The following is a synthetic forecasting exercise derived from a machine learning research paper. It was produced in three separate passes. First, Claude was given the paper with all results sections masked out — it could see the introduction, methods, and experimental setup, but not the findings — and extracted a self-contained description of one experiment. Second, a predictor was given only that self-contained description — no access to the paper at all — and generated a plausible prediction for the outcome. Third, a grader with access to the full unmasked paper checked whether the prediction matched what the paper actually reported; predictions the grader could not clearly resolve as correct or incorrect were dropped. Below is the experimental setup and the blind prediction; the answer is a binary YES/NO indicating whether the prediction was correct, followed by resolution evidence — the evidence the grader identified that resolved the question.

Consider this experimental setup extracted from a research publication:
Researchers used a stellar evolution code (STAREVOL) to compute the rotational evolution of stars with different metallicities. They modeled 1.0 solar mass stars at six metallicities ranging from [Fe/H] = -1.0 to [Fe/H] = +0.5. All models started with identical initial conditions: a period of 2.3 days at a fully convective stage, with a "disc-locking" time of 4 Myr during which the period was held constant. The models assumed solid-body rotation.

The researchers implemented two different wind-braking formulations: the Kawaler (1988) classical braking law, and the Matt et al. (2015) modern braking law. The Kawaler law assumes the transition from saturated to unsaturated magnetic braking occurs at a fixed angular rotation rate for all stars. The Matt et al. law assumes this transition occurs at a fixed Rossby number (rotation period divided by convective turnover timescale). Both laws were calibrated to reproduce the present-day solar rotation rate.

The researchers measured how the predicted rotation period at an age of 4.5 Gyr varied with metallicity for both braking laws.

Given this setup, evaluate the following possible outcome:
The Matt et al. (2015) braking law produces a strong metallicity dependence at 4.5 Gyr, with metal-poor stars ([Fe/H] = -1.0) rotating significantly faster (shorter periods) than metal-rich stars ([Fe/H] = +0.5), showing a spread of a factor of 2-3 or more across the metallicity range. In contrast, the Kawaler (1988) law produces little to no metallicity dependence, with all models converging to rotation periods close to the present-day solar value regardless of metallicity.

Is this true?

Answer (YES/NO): YES